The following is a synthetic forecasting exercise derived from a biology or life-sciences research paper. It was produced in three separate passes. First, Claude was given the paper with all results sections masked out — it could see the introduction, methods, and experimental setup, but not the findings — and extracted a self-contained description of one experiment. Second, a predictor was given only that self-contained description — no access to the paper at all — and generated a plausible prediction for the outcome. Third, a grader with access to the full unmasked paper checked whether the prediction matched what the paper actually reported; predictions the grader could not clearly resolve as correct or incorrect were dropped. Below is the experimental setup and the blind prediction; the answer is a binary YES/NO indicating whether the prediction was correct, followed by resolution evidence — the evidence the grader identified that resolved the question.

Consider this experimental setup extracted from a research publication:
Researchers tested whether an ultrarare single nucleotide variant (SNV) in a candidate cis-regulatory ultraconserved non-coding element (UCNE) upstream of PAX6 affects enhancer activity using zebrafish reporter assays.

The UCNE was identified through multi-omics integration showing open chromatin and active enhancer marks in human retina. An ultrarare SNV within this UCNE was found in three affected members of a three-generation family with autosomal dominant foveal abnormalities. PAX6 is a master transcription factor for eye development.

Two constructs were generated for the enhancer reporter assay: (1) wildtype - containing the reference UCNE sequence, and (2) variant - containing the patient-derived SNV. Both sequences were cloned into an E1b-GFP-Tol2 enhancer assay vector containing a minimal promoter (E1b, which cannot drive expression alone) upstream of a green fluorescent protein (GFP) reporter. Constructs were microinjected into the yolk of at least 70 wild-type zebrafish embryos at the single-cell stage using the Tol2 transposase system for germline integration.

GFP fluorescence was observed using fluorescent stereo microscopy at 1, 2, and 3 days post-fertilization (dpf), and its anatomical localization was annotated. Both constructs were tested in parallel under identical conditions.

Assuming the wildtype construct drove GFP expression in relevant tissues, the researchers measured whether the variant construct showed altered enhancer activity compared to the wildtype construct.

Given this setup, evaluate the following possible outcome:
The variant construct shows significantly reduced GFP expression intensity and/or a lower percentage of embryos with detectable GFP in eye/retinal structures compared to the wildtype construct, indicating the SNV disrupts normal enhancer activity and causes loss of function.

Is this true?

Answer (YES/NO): NO